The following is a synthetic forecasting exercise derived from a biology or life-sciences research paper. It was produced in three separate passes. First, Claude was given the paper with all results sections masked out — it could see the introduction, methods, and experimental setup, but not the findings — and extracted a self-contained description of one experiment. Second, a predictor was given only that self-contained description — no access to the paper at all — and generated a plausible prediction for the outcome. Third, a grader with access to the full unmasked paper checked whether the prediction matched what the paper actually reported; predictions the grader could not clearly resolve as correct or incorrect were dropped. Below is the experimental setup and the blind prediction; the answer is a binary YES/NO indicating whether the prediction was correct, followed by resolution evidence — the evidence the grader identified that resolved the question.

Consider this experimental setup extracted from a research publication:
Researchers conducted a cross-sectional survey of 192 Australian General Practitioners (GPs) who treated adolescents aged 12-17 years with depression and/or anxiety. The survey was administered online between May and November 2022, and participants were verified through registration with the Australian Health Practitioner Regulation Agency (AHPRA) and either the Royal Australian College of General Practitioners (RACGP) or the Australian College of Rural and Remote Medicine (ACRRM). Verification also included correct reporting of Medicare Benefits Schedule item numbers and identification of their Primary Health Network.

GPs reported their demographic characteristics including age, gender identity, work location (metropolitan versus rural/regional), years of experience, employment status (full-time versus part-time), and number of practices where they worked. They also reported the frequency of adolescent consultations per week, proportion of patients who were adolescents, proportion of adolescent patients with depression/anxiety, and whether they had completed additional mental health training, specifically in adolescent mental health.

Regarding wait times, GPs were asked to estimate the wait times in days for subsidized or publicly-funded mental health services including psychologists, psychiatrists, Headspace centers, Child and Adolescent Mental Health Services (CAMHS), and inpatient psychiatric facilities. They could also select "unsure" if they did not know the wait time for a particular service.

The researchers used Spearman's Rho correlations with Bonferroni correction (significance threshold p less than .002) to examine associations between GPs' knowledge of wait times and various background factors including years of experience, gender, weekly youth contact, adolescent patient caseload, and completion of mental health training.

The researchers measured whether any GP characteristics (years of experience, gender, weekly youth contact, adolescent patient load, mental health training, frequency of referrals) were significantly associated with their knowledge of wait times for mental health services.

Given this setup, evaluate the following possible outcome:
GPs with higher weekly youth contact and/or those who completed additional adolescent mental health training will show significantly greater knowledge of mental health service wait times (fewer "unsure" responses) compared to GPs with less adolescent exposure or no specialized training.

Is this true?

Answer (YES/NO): NO